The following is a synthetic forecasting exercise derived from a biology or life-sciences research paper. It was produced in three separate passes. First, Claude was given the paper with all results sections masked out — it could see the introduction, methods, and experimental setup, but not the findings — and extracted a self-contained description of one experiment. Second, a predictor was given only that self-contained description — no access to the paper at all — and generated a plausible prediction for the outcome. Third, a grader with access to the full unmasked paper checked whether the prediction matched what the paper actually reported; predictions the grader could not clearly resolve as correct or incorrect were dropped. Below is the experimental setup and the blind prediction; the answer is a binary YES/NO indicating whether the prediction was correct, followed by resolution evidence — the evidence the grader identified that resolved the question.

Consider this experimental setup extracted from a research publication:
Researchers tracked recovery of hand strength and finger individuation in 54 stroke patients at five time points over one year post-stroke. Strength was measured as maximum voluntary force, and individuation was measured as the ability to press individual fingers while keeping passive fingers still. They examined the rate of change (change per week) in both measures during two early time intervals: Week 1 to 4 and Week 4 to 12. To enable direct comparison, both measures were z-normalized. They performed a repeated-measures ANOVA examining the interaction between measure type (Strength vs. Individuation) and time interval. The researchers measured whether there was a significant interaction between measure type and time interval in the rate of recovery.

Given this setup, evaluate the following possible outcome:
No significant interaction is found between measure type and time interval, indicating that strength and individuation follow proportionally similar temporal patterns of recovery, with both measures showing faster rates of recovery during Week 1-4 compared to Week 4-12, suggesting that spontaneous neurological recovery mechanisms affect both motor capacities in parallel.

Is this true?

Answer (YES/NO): NO